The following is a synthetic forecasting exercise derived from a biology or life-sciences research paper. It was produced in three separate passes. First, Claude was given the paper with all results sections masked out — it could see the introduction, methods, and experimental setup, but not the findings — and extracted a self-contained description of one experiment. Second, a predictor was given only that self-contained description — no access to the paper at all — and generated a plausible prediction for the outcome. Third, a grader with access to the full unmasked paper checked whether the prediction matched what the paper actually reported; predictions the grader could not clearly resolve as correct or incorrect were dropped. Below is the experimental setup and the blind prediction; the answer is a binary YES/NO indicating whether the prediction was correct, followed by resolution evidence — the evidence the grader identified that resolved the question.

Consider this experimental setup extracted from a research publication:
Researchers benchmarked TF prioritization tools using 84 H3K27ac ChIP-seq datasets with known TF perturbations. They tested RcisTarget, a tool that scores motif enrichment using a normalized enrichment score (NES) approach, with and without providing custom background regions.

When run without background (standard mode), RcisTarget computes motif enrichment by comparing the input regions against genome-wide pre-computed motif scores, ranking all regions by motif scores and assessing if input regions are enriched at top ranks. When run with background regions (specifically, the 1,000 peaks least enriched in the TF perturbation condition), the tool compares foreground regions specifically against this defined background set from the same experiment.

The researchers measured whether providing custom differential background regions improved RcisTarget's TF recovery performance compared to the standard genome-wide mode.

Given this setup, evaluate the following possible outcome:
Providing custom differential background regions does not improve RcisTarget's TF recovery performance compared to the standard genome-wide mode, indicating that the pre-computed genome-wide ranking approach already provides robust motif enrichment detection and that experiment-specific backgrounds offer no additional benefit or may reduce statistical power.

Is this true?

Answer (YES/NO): NO